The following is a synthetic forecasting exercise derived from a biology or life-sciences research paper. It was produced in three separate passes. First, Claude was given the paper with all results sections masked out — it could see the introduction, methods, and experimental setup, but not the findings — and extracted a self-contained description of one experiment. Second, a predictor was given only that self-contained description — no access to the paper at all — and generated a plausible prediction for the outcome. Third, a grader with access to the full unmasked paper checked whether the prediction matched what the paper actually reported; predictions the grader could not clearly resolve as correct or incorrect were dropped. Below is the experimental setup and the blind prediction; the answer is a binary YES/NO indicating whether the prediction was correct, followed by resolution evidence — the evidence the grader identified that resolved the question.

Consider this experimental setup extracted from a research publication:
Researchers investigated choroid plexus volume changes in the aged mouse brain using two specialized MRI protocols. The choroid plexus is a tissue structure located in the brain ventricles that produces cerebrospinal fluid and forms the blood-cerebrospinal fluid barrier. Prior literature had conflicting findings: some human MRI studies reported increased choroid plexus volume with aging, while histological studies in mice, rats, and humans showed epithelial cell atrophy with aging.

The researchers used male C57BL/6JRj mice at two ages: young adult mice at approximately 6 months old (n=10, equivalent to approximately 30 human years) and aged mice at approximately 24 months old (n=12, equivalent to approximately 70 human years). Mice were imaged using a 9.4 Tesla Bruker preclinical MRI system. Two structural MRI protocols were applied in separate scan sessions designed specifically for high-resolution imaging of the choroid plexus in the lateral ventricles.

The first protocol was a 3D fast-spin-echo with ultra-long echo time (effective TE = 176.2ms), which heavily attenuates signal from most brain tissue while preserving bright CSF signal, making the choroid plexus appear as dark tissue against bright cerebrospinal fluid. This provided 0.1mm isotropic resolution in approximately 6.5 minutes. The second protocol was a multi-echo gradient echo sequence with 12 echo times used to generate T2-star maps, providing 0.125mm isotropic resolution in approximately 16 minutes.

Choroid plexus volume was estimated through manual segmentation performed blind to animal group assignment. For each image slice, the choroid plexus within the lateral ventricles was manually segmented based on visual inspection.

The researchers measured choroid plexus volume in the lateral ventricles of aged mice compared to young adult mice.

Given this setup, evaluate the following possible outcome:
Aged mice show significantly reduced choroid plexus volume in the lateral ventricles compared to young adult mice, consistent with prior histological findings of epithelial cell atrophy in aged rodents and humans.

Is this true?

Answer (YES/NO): YES